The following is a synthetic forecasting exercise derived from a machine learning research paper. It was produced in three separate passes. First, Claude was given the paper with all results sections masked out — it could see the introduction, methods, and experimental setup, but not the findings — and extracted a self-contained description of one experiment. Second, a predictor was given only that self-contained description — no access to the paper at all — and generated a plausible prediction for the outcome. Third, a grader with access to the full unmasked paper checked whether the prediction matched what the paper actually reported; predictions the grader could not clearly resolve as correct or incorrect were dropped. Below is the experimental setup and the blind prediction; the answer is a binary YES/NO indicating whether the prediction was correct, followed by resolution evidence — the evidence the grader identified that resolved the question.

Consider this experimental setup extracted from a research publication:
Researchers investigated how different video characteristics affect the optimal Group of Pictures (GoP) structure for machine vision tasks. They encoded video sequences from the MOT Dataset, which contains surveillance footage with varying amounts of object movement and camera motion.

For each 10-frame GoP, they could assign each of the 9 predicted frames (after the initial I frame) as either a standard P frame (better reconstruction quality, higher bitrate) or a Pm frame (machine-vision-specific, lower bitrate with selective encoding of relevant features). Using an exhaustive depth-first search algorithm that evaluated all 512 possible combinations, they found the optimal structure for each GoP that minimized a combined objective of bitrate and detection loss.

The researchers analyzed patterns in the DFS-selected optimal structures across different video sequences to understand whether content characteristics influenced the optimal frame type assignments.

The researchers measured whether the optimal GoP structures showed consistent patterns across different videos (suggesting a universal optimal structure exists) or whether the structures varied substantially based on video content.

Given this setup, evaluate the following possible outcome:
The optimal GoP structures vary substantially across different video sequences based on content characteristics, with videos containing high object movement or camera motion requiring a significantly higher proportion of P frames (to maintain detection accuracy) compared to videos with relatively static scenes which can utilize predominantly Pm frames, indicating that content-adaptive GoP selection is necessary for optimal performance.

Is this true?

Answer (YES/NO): NO